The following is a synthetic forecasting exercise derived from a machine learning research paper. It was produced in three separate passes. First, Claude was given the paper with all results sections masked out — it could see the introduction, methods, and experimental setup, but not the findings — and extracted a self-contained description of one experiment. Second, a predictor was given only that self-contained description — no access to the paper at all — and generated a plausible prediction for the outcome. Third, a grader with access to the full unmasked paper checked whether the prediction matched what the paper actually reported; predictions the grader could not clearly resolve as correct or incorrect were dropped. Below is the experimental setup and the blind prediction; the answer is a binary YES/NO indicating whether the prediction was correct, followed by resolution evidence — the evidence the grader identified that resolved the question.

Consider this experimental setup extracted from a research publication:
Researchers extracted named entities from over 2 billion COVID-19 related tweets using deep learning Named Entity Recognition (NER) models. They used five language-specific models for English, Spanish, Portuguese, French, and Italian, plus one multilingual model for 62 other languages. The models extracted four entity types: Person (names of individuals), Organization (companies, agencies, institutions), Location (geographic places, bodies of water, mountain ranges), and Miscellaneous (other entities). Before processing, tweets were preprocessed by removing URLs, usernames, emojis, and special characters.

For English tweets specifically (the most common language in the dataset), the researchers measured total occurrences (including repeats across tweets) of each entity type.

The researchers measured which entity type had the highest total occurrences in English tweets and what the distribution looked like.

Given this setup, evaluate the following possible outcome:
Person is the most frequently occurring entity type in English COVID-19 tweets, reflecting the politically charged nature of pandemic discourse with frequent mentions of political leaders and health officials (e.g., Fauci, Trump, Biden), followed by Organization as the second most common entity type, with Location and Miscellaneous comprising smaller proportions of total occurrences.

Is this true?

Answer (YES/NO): NO